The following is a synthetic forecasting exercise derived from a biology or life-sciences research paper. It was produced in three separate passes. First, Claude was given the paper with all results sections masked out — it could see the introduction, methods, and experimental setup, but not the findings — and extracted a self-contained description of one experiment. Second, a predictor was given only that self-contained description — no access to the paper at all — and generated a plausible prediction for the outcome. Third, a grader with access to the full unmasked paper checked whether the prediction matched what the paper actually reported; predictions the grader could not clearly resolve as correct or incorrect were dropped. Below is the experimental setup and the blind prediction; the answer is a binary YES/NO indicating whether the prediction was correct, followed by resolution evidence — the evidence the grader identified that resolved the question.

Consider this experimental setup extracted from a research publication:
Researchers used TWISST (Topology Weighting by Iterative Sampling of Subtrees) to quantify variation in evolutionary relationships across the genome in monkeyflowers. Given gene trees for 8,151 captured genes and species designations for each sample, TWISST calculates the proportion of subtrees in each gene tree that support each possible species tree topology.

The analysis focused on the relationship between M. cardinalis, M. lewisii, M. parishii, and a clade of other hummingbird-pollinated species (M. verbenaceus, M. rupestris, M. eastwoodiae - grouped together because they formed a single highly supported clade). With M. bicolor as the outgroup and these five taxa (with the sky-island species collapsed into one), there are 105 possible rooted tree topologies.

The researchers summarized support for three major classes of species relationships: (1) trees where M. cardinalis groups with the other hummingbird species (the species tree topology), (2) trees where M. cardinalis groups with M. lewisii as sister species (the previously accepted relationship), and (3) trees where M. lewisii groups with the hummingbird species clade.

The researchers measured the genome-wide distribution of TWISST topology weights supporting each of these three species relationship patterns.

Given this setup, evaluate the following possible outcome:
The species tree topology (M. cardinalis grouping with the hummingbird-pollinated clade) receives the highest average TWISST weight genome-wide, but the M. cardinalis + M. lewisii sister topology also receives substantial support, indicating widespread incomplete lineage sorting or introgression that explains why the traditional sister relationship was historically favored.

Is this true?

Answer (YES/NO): YES